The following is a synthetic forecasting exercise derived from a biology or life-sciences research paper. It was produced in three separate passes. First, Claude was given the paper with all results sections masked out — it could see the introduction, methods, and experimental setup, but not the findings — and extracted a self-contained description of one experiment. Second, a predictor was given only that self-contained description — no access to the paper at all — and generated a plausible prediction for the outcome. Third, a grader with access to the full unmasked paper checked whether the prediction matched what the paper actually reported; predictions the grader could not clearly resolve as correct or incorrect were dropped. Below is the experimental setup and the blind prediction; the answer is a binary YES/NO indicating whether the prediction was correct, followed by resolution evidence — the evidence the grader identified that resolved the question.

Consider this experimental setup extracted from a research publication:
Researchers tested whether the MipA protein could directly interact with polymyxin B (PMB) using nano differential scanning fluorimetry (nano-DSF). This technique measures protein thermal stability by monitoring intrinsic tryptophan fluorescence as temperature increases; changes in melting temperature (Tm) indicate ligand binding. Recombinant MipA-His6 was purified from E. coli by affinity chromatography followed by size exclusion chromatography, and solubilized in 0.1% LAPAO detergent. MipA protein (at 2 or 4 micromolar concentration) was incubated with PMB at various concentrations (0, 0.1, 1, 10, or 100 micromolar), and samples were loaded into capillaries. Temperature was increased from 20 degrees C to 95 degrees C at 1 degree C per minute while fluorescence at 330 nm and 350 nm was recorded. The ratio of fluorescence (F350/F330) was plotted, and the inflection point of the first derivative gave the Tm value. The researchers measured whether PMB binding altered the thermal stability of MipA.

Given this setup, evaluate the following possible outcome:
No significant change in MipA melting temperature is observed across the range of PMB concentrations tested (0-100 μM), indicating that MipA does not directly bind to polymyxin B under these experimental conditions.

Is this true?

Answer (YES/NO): NO